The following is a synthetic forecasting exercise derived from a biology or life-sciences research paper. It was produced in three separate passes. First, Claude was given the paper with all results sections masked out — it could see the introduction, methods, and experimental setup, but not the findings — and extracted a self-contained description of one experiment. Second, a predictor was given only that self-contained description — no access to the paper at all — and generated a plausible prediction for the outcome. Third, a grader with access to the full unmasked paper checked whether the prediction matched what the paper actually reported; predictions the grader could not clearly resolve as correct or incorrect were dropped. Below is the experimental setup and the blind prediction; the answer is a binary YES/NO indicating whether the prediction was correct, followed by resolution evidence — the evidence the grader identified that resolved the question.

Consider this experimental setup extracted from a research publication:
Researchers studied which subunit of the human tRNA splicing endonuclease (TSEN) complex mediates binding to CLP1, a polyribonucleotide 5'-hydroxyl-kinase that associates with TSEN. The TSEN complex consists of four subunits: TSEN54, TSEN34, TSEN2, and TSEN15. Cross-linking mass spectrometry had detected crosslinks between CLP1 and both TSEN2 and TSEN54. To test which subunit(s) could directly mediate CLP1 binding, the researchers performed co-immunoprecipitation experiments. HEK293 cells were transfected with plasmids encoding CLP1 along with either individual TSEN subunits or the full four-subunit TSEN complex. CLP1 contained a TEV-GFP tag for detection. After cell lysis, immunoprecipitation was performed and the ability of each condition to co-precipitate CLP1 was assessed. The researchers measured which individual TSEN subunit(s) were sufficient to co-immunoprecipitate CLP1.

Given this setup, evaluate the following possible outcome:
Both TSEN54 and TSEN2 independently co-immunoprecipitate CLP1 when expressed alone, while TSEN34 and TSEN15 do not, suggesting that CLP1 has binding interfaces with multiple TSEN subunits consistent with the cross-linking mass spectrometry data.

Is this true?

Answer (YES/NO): NO